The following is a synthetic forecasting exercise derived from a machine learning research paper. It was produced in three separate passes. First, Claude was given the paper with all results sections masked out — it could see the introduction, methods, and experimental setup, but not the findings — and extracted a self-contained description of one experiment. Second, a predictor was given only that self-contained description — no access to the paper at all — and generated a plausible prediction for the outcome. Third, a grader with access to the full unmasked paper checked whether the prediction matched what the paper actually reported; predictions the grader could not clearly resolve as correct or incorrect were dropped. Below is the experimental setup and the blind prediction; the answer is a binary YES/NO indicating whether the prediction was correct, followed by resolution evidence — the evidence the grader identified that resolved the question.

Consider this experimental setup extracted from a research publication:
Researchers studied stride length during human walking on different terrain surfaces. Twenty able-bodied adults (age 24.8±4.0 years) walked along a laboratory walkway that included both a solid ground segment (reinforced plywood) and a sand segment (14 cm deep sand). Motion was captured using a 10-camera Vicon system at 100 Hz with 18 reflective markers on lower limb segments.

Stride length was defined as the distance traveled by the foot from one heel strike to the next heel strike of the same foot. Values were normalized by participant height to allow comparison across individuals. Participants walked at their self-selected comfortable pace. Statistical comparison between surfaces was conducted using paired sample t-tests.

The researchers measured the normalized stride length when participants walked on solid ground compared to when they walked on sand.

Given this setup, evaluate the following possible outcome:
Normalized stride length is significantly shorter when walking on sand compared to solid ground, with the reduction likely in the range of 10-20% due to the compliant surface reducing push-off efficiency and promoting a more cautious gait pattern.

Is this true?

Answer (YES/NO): NO